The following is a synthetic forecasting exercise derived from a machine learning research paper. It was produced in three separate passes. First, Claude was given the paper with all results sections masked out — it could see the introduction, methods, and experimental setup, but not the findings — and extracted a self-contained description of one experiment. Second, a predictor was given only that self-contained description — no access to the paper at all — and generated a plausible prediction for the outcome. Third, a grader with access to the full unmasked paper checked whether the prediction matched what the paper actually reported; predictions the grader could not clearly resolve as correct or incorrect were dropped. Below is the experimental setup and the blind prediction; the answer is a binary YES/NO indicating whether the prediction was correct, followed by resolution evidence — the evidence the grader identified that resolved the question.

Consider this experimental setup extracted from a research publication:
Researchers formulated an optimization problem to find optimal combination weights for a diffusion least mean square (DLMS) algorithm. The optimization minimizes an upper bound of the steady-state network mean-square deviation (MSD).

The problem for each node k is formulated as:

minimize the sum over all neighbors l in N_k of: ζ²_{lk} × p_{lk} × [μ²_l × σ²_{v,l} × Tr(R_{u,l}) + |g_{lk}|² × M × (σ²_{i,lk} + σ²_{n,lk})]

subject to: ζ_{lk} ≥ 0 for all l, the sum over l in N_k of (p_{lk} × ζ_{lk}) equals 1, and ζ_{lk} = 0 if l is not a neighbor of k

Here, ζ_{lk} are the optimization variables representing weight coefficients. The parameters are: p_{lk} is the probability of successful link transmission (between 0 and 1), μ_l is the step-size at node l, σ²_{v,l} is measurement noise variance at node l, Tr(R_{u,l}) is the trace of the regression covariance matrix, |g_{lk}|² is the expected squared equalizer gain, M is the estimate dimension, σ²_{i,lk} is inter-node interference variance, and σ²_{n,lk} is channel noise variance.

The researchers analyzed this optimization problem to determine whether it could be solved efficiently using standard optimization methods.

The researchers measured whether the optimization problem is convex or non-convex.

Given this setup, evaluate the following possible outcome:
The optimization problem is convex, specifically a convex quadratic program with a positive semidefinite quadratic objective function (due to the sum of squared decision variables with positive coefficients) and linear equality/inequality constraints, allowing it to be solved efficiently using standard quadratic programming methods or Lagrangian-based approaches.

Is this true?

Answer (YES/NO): YES